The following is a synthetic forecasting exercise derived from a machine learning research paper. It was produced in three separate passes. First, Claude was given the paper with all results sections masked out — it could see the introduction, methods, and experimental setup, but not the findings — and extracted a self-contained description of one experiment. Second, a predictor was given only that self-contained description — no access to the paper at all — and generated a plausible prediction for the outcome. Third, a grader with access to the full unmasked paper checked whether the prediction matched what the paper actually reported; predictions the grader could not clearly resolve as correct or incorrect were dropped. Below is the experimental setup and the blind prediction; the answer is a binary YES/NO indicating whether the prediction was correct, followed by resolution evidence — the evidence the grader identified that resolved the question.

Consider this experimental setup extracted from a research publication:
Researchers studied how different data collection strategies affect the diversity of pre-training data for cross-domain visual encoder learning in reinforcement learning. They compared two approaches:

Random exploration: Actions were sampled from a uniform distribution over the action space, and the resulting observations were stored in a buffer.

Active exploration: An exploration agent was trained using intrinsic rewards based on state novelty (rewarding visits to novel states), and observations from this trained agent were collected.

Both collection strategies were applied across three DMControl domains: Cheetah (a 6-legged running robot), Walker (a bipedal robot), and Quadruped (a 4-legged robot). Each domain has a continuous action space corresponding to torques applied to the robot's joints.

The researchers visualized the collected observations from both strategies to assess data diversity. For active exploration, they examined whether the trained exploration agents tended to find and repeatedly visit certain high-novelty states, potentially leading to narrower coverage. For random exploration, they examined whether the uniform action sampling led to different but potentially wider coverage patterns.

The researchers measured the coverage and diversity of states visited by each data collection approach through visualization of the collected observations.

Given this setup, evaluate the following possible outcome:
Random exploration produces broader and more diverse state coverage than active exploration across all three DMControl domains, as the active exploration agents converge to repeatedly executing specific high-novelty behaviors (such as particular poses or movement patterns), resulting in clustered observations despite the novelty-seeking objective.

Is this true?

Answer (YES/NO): NO